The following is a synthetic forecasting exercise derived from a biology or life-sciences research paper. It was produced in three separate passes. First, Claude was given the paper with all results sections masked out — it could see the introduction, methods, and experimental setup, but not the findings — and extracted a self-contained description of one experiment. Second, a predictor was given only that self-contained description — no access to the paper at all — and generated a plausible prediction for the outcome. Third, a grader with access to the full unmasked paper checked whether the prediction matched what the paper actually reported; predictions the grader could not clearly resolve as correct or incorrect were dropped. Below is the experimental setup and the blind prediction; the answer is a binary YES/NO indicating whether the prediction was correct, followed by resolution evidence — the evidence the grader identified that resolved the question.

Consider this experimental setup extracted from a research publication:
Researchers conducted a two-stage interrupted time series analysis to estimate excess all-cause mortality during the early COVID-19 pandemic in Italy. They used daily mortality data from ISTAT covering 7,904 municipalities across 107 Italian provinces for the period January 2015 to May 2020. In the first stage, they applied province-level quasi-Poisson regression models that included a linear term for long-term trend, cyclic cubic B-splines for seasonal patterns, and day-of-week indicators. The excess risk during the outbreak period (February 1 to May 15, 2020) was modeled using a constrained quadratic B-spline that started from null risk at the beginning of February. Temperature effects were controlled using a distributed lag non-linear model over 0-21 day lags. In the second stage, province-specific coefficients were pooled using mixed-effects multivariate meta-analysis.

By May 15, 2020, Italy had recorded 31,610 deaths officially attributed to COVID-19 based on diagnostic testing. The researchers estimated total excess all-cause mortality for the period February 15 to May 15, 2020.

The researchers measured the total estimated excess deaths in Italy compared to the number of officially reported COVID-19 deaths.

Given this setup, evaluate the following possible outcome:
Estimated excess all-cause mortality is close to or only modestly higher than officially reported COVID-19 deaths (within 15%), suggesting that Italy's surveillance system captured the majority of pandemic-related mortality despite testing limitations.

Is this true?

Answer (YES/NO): NO